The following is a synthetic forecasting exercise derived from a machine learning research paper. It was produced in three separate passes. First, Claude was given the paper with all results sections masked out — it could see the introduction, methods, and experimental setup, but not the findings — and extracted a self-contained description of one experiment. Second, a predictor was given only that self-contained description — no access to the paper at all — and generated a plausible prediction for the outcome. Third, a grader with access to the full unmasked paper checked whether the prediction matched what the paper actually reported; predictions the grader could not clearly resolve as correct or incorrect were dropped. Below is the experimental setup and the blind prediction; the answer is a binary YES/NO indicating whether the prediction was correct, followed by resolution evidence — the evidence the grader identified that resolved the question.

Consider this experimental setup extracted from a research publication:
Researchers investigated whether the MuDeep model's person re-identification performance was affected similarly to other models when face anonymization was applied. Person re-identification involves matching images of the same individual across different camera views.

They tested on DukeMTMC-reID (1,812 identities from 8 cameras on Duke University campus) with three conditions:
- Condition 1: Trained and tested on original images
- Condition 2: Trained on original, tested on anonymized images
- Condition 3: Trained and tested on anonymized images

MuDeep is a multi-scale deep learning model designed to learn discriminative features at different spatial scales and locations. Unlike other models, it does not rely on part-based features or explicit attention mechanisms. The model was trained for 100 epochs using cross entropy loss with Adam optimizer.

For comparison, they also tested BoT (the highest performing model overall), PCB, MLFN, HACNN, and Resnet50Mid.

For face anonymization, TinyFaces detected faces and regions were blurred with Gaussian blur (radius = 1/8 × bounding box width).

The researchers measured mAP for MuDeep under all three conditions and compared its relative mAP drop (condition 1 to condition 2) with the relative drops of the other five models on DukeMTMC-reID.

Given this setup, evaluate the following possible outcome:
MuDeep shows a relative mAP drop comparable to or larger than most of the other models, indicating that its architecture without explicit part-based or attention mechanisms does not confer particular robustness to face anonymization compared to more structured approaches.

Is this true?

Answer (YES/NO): YES